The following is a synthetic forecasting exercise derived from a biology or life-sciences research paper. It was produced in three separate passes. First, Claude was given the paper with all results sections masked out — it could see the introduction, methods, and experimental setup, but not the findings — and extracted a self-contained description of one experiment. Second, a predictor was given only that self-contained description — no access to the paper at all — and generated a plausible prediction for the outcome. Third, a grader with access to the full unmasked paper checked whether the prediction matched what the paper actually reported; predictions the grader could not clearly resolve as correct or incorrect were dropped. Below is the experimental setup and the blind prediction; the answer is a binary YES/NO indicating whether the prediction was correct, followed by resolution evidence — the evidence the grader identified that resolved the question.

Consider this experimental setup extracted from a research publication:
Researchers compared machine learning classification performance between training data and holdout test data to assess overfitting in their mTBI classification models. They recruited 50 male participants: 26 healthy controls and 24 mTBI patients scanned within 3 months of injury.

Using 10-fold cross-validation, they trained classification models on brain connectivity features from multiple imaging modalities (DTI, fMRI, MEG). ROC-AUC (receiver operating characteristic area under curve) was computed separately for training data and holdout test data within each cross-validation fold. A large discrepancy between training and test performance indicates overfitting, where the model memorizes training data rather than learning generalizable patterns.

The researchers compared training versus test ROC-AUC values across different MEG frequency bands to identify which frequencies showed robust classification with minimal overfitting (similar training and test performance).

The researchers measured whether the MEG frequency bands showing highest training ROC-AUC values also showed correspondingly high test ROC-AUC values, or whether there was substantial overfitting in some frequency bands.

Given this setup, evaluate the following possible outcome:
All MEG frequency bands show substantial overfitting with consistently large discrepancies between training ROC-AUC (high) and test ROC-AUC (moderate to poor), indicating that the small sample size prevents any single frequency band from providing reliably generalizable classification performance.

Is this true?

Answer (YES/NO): NO